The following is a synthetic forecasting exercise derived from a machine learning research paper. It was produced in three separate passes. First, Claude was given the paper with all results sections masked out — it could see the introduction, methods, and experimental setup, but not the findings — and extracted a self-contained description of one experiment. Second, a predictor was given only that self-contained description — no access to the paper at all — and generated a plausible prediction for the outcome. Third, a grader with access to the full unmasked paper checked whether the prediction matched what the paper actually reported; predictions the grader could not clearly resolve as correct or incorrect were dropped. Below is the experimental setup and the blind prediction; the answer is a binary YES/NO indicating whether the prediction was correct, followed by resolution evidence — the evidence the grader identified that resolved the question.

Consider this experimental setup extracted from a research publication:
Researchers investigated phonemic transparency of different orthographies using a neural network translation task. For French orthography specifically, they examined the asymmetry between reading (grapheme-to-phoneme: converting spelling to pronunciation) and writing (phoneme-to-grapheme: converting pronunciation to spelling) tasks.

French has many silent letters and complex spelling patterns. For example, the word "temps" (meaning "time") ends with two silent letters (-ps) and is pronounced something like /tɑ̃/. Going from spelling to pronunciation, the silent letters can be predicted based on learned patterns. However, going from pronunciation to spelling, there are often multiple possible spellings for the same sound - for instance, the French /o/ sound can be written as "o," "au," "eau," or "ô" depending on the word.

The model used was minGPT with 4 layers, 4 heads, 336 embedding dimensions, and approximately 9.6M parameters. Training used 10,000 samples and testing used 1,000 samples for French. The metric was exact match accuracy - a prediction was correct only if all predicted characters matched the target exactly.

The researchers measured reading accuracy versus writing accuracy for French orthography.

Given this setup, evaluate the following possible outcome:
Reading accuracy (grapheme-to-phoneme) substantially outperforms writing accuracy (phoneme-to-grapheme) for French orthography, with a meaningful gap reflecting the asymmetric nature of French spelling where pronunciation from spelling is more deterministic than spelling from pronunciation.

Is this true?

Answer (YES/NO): YES